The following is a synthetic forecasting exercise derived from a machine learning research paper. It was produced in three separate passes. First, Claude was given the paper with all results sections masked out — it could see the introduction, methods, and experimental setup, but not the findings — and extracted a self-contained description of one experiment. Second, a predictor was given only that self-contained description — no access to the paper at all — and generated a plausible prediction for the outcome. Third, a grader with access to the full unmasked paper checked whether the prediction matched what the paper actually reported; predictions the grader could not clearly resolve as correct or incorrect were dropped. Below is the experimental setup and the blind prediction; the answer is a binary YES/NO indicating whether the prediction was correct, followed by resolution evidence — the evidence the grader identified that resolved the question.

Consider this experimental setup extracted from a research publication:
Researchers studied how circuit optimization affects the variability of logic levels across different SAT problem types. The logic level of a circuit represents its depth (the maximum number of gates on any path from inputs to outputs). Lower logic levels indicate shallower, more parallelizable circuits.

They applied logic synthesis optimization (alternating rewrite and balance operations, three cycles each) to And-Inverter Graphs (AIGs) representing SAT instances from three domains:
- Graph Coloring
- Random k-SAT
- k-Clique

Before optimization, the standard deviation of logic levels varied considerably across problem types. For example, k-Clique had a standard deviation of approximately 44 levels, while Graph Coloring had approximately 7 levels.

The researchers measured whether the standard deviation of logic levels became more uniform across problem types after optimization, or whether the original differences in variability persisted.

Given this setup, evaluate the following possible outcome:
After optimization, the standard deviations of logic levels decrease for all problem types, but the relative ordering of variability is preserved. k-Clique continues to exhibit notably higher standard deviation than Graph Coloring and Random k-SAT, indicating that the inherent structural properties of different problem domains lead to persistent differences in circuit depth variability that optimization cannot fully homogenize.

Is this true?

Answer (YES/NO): NO